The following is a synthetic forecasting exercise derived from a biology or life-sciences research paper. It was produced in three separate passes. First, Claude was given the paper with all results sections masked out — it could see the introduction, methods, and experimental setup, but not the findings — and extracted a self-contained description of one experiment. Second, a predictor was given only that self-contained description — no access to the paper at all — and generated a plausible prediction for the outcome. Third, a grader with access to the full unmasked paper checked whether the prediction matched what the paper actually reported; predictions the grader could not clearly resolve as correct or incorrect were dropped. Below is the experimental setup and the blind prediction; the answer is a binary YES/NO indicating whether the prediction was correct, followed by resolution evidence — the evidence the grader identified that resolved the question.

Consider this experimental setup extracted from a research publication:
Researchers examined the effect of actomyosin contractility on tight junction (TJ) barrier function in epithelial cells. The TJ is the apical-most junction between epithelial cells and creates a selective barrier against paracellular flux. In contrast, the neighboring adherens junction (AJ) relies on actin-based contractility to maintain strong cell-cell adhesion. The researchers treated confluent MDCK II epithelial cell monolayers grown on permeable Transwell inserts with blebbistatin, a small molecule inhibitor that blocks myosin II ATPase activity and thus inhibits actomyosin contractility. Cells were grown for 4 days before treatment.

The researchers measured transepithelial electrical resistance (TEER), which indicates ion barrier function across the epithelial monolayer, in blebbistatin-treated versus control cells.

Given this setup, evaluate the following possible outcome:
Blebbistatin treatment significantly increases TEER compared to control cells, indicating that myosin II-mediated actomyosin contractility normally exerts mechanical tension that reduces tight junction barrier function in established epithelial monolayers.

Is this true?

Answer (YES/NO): YES